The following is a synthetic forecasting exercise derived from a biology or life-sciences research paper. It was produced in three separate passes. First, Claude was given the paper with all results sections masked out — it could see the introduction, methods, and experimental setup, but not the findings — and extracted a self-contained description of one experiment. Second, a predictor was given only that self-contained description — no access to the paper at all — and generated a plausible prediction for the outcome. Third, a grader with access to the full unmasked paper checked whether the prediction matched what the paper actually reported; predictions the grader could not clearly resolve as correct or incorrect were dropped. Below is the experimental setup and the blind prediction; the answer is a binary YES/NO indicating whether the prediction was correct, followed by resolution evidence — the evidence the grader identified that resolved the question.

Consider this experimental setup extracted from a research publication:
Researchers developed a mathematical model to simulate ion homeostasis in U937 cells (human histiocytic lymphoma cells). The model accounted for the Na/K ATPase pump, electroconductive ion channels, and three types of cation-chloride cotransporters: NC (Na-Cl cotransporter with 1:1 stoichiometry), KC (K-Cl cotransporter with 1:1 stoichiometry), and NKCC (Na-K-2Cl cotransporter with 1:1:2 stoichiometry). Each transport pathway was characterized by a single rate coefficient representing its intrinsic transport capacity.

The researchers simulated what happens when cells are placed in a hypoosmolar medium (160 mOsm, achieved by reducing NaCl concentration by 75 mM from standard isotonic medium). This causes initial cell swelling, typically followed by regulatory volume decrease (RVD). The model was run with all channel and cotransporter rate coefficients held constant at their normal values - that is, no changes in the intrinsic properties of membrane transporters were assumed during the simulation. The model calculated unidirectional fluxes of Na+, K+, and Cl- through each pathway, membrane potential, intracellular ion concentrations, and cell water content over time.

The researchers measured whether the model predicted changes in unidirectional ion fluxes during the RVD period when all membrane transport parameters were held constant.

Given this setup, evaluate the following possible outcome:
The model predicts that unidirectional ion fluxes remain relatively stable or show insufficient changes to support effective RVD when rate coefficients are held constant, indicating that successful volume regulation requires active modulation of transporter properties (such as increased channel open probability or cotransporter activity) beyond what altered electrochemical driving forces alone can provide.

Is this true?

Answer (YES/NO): NO